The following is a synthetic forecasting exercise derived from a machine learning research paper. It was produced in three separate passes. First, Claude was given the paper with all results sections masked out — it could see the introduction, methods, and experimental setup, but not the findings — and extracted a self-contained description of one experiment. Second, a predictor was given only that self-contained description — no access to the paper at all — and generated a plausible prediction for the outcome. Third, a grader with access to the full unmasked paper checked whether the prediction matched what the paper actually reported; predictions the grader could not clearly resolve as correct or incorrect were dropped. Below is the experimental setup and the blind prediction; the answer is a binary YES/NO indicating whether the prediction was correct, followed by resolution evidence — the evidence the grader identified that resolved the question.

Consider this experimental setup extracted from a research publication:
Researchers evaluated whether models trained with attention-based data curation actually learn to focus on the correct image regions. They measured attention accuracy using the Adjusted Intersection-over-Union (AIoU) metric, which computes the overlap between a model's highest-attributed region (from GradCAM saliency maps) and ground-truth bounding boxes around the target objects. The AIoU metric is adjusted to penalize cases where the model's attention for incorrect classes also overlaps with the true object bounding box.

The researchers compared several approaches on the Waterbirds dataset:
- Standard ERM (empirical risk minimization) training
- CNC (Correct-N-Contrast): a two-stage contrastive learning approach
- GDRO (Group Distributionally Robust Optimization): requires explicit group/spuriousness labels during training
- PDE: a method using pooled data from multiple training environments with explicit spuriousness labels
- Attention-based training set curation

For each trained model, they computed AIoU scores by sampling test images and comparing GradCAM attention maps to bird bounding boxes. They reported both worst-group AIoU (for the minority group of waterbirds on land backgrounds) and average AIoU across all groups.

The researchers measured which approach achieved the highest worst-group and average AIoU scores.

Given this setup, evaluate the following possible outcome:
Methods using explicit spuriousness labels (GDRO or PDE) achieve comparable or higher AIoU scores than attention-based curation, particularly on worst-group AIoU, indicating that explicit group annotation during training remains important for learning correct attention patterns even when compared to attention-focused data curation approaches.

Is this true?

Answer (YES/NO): NO